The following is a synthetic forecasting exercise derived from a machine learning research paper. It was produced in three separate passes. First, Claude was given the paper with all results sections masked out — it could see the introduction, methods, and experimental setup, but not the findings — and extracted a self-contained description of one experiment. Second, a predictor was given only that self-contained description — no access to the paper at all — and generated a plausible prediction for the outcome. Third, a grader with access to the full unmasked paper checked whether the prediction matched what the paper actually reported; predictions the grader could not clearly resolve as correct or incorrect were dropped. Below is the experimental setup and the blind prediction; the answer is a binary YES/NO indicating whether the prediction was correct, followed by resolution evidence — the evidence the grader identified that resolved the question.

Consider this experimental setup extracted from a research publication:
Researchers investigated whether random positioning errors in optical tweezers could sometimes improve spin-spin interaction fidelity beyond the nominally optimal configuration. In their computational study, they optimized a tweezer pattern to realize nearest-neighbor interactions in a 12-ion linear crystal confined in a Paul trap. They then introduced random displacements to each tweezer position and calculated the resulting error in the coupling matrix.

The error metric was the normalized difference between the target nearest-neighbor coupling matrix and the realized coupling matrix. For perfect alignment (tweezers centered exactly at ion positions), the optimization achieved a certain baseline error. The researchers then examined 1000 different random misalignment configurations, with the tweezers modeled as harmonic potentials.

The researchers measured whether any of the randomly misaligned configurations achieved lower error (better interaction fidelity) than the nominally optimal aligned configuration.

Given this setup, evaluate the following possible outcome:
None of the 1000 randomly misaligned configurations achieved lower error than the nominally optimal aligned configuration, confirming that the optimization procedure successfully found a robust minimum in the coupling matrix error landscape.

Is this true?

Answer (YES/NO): NO